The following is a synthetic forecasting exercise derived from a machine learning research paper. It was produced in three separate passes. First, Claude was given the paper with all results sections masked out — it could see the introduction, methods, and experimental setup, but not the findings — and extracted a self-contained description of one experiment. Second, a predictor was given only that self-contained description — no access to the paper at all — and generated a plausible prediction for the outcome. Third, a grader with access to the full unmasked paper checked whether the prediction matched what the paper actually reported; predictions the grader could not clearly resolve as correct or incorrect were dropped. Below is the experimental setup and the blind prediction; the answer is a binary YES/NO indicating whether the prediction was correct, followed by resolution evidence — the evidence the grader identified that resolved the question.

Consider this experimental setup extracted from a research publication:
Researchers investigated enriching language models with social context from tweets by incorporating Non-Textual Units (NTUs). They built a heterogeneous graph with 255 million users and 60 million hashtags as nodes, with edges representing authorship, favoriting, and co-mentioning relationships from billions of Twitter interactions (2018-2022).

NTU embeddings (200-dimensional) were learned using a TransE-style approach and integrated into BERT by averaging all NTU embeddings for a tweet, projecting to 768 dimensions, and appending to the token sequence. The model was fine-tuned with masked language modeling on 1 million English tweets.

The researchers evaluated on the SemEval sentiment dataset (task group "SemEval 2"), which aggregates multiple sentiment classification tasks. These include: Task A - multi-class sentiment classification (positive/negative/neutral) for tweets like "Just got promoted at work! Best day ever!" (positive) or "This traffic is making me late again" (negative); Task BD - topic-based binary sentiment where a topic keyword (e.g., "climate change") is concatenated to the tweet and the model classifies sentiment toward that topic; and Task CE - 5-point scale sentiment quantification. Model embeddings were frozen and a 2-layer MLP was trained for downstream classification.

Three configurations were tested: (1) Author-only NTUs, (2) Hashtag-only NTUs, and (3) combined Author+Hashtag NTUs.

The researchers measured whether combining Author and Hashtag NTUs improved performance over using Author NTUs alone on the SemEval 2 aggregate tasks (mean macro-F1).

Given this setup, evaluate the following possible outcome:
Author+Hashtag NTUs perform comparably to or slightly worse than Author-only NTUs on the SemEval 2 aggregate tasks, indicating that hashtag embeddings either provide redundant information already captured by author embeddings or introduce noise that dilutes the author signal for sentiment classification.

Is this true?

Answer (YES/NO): YES